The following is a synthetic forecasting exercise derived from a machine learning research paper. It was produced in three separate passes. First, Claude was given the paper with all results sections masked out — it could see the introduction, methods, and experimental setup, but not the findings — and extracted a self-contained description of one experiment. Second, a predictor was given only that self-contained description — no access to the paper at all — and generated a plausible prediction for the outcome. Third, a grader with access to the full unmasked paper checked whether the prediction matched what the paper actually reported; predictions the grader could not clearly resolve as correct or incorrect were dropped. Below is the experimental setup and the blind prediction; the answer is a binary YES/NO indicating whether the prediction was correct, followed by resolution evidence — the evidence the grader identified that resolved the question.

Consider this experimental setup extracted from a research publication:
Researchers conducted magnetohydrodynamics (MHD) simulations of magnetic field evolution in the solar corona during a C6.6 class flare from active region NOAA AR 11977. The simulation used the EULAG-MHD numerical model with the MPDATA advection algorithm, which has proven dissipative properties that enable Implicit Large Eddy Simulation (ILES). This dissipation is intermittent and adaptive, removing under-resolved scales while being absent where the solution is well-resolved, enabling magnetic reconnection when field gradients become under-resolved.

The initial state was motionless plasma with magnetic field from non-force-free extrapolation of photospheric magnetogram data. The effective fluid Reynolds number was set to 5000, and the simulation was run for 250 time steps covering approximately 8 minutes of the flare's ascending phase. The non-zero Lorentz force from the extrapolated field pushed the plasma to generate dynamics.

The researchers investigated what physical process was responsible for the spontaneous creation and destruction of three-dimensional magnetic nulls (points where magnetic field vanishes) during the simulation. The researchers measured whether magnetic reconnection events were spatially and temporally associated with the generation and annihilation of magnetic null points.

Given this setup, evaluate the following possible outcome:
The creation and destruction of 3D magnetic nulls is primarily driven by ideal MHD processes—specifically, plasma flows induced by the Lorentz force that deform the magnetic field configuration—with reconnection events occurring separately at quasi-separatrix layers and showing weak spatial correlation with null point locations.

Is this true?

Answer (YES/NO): NO